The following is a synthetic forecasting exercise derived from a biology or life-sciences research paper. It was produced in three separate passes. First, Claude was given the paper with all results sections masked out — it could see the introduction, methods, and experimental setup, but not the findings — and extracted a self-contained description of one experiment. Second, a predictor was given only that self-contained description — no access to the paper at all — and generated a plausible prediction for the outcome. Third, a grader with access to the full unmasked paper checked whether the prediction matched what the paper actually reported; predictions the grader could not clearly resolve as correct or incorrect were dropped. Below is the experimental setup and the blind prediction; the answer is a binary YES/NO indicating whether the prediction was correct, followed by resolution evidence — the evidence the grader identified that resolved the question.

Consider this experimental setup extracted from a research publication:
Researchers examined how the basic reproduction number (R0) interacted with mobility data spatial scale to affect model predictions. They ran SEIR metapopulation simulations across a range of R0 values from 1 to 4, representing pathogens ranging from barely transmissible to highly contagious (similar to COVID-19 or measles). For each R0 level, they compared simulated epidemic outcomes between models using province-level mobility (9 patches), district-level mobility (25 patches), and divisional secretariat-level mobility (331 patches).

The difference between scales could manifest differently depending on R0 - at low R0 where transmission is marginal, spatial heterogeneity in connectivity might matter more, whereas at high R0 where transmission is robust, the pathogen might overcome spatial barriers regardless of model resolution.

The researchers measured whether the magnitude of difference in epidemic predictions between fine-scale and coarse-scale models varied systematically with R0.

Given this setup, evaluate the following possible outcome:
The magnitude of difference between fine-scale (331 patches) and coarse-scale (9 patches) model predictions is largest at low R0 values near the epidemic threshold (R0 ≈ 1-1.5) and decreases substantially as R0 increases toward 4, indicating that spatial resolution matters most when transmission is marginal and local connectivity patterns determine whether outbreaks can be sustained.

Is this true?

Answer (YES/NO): YES